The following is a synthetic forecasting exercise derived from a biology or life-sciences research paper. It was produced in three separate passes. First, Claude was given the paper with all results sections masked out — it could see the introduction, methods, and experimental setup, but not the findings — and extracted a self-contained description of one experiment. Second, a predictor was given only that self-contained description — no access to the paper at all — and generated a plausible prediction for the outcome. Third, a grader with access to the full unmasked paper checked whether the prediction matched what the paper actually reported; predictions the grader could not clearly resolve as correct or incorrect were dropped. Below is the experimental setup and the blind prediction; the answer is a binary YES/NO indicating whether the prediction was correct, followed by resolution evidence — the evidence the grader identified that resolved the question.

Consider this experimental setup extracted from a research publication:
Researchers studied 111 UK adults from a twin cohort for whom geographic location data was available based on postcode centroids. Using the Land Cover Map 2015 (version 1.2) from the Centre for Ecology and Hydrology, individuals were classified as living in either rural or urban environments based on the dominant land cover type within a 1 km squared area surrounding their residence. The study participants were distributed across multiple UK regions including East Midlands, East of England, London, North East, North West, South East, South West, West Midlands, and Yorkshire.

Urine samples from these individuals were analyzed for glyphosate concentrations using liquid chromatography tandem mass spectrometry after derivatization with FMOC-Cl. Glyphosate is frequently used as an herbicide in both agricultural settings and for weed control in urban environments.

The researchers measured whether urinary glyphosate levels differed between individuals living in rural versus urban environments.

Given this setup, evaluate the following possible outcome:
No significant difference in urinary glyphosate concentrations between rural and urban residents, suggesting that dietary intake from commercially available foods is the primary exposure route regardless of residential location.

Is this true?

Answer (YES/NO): YES